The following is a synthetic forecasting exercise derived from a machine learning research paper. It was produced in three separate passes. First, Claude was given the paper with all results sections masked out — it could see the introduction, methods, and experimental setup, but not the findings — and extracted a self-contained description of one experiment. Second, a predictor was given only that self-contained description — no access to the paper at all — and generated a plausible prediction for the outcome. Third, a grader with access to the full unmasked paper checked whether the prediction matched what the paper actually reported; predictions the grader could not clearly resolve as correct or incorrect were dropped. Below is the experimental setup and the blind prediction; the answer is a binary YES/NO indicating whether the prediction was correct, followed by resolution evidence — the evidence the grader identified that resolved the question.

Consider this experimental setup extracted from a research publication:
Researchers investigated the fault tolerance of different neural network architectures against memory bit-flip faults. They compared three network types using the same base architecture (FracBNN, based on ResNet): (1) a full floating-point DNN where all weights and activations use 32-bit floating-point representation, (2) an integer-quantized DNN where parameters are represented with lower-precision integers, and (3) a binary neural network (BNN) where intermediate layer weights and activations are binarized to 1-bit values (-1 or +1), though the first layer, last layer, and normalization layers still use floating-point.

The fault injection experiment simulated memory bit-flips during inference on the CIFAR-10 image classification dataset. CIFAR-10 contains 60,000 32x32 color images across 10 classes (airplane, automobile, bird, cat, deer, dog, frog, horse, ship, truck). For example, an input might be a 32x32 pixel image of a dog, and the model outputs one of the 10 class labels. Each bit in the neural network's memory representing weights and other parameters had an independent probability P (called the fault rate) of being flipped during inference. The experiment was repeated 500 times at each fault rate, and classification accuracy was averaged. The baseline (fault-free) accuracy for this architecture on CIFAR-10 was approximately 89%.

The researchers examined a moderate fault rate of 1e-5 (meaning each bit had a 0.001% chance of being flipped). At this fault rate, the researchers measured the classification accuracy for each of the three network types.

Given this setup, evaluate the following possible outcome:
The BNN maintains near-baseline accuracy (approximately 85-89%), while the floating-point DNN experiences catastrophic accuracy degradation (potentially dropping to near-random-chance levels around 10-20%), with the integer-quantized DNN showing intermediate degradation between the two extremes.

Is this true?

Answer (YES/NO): NO